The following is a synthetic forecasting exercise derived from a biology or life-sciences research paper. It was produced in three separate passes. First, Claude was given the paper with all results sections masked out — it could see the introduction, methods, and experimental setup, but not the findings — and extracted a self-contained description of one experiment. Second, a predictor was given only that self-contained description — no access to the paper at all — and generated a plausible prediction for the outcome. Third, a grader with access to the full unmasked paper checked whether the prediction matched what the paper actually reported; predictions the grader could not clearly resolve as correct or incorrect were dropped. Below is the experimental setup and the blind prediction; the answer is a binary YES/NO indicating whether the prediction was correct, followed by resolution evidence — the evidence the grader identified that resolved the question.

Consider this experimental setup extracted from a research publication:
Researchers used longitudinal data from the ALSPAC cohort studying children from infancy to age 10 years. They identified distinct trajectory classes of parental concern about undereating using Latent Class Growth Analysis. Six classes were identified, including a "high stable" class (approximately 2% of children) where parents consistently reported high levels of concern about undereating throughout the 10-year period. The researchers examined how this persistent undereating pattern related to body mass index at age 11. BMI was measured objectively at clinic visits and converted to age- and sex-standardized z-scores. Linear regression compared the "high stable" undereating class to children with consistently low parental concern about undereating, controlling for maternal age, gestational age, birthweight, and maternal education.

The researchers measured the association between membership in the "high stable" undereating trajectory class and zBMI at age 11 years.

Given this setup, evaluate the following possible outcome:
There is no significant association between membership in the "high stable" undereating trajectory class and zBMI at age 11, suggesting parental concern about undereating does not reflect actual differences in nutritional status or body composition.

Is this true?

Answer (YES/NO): NO